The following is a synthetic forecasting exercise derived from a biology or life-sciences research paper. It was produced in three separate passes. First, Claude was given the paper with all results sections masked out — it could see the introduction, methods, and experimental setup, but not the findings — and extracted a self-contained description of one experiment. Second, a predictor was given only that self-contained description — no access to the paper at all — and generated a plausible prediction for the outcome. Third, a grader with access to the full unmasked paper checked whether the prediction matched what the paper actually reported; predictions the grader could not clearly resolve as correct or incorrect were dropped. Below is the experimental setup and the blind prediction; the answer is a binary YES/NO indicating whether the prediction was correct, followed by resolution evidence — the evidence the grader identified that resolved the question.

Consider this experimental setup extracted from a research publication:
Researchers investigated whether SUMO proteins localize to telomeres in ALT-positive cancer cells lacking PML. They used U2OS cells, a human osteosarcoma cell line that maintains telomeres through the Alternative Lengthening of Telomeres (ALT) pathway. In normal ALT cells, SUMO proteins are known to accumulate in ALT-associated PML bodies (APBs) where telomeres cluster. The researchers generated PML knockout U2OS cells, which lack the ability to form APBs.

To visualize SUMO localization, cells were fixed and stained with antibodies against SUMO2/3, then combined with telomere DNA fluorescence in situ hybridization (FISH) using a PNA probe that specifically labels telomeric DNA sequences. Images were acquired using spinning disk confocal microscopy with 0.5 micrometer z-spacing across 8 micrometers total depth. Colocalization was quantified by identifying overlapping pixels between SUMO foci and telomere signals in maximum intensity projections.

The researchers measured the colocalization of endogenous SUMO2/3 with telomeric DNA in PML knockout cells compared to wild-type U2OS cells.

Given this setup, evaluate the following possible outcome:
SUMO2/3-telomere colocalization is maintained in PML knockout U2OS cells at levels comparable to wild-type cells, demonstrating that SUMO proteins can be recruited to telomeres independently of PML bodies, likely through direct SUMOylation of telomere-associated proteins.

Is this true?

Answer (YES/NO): NO